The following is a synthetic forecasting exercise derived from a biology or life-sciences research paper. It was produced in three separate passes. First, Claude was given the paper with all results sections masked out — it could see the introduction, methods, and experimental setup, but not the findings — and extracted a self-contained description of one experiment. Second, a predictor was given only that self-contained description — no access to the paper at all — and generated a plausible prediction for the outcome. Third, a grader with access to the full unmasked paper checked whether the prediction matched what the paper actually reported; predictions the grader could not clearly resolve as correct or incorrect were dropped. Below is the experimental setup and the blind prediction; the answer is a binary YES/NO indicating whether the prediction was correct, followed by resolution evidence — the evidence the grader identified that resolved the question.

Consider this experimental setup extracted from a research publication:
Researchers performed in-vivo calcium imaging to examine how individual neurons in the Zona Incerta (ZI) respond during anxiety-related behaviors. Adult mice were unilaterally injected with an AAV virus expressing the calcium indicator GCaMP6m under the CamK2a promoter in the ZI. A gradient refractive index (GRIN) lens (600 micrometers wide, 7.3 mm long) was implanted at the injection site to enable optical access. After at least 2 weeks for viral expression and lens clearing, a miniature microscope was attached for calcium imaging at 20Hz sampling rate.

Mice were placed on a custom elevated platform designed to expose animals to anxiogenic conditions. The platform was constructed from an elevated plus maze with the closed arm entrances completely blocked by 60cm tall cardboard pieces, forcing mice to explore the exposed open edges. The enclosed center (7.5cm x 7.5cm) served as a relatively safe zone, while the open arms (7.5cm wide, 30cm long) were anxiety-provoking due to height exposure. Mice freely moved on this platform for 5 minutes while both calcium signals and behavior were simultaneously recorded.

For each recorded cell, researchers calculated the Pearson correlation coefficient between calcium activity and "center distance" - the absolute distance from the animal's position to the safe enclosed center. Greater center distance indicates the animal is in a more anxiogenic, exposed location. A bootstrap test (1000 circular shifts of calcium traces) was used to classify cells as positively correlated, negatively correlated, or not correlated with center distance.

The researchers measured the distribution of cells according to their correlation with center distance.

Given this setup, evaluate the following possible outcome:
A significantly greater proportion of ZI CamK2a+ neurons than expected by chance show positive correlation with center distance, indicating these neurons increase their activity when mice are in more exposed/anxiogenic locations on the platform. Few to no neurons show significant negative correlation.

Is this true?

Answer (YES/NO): NO